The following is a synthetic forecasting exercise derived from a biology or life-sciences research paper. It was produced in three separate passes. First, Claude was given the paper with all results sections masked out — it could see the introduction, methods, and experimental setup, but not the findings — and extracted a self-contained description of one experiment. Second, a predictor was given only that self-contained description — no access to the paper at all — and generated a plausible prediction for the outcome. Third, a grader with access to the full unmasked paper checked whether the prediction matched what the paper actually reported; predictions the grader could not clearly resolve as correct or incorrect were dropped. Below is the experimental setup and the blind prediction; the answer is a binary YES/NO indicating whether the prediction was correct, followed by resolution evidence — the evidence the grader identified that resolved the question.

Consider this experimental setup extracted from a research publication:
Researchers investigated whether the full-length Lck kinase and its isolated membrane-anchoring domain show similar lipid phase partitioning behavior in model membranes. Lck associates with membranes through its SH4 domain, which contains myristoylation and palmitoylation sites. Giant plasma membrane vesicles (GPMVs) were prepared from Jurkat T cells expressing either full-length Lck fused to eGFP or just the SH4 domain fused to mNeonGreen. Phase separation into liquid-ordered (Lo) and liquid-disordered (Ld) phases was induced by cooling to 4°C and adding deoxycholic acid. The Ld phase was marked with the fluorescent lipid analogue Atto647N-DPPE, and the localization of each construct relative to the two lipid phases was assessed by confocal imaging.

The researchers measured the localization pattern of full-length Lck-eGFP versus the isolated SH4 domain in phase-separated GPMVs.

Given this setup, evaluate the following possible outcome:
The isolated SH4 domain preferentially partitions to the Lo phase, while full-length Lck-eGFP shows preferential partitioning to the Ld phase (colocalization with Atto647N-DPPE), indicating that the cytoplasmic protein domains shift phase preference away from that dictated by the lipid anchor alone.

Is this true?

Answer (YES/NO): NO